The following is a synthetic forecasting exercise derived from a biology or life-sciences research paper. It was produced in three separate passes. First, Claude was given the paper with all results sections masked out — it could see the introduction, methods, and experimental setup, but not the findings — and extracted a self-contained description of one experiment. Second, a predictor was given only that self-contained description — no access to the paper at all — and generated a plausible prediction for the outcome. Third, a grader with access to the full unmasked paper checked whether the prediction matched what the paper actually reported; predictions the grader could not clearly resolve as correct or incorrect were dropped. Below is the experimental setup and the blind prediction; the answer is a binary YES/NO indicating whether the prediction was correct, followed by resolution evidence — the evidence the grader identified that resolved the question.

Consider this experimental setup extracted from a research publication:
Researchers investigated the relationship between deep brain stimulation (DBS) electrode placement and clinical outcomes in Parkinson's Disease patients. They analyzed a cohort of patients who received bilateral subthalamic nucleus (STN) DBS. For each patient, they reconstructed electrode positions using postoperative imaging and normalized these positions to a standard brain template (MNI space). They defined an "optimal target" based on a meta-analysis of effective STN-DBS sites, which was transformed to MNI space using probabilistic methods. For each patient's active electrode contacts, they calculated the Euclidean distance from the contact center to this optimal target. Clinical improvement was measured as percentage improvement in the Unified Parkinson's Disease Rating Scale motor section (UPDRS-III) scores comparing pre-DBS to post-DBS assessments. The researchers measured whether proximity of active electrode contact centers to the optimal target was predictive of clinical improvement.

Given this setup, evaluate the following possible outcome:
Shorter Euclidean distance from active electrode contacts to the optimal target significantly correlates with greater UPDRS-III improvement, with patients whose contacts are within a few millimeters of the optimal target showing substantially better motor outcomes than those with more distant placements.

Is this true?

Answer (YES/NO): YES